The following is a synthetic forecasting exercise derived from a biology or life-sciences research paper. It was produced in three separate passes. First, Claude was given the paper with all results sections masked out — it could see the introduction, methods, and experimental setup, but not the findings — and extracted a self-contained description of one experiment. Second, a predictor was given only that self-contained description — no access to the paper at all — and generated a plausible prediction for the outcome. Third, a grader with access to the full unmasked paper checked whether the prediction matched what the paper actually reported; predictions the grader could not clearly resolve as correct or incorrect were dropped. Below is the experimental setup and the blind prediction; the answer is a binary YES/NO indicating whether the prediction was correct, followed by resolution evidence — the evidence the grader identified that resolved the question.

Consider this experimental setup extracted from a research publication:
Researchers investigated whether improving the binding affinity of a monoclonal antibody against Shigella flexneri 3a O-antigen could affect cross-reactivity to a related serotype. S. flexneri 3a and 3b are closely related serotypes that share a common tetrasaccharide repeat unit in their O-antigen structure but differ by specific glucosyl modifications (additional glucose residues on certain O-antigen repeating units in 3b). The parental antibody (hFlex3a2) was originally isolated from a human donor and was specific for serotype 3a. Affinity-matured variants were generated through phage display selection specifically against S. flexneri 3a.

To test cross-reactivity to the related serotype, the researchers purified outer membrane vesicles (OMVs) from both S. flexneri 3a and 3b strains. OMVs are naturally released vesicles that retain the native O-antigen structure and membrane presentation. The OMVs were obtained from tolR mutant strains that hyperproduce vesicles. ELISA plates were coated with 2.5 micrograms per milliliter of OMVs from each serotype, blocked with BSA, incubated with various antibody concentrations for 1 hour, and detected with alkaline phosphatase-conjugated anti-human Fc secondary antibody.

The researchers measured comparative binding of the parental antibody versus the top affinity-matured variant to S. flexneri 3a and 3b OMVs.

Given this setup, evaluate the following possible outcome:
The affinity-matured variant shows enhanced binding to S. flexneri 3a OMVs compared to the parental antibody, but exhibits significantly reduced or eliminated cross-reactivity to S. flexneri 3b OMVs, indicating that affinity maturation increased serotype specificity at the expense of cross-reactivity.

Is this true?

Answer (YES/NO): NO